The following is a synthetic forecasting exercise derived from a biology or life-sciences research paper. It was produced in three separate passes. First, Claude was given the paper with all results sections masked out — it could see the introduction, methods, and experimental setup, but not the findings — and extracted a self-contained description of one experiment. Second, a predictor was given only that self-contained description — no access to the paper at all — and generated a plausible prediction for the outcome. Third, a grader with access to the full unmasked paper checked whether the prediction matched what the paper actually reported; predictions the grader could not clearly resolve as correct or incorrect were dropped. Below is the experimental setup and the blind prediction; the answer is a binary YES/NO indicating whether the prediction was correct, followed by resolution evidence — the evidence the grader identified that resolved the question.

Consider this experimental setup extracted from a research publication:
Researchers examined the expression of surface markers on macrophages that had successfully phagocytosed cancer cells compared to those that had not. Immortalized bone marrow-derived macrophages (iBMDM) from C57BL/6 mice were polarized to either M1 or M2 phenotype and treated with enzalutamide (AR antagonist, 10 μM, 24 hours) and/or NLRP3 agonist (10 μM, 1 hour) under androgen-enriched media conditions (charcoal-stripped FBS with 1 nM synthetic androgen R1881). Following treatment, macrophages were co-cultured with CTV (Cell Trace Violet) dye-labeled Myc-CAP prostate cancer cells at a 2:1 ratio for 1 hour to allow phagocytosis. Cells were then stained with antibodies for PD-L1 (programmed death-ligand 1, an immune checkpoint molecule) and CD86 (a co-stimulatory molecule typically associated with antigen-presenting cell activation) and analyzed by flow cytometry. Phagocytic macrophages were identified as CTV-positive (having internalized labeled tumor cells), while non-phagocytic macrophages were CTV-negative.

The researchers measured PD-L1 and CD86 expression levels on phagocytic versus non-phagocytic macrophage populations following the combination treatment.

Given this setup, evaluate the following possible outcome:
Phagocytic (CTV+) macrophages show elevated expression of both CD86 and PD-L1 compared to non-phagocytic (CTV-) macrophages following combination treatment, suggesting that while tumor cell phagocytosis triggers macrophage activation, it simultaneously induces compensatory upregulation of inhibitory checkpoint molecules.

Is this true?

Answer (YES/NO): YES